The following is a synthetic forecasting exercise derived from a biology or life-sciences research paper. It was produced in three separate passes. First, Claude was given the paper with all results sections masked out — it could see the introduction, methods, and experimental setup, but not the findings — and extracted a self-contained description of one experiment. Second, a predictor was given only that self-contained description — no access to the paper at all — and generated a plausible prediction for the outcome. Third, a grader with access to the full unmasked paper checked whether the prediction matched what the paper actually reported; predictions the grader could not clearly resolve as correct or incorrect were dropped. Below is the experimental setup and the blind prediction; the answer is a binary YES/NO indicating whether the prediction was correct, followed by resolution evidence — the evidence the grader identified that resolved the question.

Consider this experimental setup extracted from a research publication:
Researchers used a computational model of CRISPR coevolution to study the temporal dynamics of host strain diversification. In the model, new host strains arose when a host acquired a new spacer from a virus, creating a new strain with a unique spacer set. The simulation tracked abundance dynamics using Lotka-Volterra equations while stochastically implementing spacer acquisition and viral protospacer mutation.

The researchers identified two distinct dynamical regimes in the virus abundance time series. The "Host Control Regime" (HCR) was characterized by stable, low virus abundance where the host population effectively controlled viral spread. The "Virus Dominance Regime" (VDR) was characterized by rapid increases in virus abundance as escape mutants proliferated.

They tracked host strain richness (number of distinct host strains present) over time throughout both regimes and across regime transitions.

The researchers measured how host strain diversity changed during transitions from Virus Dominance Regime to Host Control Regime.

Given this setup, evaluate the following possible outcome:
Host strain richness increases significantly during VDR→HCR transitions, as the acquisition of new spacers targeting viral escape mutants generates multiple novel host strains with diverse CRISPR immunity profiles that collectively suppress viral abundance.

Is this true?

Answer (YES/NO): YES